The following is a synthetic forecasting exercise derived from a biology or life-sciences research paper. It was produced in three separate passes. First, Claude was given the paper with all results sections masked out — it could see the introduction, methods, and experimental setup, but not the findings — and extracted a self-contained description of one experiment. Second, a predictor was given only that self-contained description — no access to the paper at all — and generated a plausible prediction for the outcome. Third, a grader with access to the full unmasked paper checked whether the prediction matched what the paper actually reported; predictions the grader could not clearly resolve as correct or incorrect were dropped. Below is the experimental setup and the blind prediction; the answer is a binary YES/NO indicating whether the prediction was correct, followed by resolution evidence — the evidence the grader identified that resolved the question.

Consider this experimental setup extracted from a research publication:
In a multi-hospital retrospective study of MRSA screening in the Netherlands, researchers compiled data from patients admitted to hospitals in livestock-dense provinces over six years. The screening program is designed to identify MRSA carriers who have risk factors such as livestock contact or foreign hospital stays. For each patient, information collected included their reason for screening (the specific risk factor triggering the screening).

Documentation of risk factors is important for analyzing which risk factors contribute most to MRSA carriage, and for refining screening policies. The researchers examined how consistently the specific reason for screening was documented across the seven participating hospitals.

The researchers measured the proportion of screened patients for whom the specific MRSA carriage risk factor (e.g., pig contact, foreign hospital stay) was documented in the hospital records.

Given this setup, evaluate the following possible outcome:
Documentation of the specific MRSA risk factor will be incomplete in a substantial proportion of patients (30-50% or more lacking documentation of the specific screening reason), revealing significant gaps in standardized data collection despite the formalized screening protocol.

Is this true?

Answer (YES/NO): YES